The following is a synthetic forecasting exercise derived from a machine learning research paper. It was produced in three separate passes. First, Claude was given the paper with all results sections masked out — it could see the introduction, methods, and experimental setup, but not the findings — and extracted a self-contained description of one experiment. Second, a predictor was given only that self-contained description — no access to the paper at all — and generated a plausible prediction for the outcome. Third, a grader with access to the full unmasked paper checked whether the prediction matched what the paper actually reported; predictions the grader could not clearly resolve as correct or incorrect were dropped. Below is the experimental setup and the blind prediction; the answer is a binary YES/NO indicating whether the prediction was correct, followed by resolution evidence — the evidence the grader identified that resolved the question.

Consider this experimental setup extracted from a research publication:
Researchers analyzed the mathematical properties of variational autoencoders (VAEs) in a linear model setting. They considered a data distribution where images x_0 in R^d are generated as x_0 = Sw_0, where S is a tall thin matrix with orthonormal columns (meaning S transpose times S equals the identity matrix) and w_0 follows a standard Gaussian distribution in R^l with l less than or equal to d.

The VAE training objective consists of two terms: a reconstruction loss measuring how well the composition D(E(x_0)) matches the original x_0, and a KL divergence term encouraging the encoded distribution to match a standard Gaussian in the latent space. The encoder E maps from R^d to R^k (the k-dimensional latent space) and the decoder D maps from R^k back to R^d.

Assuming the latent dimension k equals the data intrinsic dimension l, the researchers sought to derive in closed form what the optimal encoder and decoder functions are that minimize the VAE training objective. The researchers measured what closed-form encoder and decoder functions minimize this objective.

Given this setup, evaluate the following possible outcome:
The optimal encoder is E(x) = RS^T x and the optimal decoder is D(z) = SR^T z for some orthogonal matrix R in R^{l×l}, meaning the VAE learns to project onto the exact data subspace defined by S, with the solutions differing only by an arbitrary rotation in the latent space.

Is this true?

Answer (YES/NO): YES